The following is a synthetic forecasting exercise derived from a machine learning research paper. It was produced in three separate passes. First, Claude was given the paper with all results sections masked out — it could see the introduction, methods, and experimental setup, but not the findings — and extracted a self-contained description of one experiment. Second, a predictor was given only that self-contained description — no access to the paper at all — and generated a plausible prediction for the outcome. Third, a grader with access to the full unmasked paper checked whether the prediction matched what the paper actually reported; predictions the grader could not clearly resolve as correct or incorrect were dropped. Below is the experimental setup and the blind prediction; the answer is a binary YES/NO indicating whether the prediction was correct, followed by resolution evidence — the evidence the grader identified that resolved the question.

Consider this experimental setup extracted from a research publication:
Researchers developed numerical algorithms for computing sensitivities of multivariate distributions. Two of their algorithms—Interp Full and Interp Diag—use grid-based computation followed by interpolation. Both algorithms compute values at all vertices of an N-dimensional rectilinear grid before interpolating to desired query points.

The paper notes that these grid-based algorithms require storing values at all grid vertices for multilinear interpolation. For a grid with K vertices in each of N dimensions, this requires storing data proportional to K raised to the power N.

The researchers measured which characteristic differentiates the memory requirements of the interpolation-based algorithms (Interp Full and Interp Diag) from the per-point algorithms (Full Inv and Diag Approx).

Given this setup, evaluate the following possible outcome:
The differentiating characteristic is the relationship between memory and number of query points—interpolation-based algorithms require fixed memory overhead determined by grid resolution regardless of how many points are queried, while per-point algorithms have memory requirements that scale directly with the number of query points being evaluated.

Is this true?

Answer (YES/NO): NO